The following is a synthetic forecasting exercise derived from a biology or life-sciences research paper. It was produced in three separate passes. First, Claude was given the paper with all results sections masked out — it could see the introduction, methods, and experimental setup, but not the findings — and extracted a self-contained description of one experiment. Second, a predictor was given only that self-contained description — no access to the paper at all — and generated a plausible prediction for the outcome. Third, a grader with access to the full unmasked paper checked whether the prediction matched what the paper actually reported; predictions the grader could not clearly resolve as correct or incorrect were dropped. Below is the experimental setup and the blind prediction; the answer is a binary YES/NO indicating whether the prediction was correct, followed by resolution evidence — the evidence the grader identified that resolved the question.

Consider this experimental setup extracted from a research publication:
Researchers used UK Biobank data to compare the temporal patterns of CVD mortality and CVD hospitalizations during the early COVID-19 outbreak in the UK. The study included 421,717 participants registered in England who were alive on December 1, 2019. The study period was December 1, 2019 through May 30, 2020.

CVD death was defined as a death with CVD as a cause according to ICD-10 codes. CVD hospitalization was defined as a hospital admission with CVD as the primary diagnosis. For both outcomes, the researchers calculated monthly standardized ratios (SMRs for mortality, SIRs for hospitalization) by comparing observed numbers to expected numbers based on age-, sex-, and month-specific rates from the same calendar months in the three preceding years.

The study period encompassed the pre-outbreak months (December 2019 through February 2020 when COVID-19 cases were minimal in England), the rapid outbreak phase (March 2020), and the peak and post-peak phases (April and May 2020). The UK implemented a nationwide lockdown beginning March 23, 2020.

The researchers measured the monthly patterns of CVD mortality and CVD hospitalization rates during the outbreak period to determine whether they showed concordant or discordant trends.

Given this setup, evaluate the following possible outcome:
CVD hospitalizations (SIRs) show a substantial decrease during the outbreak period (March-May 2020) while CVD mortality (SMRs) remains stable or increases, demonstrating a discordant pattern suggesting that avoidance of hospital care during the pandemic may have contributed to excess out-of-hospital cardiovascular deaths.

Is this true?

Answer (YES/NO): YES